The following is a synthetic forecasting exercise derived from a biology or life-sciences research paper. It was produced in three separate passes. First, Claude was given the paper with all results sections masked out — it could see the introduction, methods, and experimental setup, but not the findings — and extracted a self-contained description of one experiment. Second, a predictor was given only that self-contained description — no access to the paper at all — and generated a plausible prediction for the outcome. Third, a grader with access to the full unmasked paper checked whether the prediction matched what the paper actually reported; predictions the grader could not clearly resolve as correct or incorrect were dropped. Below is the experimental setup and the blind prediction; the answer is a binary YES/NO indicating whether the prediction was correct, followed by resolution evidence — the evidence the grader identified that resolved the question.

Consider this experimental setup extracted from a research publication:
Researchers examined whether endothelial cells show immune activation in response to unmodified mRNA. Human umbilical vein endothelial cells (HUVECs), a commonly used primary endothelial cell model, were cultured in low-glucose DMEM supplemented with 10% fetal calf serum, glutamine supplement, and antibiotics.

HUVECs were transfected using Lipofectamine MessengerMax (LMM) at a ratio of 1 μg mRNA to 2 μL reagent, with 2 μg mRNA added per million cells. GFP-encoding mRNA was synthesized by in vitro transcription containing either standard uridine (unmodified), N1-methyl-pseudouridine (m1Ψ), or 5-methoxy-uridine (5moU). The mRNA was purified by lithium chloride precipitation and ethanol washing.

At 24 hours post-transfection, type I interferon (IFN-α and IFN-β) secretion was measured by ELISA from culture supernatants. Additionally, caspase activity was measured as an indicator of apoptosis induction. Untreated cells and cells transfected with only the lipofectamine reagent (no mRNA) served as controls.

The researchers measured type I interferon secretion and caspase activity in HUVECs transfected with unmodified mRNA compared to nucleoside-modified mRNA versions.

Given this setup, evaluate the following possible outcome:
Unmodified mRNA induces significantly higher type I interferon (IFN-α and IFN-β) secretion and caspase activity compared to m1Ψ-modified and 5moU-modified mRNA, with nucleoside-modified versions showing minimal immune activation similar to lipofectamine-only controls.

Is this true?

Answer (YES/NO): YES